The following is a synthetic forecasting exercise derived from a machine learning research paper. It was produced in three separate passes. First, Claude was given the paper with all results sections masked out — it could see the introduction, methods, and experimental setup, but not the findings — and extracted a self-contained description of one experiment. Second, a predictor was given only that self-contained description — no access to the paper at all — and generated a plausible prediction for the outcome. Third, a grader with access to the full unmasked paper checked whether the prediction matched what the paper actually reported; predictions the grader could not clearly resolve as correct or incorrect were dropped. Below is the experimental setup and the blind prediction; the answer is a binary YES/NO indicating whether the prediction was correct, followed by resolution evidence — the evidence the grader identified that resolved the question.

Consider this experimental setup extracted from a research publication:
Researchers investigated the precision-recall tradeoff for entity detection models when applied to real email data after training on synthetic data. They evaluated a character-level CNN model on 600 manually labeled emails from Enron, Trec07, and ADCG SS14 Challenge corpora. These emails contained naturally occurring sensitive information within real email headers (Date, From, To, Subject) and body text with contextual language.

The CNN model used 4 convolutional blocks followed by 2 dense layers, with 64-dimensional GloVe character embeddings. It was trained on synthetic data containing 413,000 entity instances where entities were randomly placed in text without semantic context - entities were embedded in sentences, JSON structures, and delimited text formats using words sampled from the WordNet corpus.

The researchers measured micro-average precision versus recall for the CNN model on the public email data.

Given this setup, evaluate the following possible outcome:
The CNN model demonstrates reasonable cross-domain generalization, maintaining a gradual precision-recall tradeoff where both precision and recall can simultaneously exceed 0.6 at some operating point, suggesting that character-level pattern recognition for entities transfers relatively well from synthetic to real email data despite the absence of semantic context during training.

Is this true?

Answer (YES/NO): YES